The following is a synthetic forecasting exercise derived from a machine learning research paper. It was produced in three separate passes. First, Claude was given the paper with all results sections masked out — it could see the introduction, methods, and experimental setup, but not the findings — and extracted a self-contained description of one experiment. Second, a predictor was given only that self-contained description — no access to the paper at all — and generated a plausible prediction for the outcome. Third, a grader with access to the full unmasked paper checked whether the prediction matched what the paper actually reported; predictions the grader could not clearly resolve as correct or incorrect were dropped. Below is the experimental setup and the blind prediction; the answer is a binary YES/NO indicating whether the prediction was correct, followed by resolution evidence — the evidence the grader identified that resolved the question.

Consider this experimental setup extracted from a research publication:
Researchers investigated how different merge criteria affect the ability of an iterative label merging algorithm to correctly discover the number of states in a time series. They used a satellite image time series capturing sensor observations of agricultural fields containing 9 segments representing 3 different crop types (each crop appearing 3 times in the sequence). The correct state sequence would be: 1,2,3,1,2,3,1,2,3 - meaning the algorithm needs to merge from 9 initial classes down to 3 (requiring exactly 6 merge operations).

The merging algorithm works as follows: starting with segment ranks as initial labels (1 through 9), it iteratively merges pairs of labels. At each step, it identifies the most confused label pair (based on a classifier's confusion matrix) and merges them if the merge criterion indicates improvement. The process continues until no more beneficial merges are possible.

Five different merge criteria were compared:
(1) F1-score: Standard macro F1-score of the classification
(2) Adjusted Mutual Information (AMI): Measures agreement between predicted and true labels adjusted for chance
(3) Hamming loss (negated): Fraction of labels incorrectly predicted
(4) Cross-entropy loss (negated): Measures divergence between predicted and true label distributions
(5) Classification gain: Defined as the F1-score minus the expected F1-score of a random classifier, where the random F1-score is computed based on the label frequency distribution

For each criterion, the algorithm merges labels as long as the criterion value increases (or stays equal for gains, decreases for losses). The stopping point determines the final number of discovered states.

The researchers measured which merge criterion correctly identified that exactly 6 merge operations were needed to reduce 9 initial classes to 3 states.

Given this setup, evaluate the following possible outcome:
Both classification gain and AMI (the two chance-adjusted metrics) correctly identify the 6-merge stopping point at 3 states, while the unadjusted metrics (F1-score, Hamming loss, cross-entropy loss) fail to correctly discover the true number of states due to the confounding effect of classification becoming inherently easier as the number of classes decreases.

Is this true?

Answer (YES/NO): NO